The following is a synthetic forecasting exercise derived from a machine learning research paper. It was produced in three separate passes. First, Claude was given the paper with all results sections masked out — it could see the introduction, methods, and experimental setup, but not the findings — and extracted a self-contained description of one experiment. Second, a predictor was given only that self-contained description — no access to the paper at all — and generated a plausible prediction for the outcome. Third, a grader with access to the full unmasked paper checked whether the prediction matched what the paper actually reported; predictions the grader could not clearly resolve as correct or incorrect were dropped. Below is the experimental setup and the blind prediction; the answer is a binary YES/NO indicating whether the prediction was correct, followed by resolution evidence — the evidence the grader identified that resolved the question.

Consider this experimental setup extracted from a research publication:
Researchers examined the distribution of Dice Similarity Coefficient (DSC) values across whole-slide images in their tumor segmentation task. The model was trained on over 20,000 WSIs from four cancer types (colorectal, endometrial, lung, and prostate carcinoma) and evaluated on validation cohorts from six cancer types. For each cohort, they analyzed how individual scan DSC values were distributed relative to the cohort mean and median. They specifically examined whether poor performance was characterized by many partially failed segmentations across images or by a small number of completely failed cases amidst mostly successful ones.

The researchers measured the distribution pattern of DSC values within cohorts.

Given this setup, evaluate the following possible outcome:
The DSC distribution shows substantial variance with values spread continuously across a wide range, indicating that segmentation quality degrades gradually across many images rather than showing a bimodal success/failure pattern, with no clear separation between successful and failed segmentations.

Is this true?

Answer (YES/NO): NO